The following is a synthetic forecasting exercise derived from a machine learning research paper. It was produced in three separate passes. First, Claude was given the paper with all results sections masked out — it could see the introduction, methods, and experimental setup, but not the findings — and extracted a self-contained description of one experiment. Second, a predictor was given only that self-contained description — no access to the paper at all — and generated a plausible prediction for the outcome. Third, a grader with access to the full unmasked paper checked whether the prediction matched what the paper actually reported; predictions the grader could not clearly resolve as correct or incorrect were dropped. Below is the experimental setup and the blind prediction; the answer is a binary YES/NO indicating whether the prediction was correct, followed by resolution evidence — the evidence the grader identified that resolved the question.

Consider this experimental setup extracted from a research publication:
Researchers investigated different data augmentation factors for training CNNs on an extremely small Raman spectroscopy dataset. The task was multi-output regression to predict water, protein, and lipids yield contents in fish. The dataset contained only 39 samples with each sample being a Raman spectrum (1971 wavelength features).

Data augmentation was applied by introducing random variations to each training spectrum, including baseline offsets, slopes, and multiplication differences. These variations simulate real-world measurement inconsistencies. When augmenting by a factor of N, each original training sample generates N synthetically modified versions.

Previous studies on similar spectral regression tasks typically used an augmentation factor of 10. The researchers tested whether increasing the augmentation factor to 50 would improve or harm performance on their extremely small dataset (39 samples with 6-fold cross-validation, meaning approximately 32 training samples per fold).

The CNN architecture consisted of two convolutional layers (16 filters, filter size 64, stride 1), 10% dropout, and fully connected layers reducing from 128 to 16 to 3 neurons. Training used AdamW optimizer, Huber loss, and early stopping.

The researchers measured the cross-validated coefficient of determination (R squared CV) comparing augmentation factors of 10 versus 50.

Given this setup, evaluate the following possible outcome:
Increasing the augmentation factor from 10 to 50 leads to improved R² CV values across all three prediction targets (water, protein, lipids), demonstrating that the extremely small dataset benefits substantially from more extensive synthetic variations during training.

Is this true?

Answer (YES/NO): NO